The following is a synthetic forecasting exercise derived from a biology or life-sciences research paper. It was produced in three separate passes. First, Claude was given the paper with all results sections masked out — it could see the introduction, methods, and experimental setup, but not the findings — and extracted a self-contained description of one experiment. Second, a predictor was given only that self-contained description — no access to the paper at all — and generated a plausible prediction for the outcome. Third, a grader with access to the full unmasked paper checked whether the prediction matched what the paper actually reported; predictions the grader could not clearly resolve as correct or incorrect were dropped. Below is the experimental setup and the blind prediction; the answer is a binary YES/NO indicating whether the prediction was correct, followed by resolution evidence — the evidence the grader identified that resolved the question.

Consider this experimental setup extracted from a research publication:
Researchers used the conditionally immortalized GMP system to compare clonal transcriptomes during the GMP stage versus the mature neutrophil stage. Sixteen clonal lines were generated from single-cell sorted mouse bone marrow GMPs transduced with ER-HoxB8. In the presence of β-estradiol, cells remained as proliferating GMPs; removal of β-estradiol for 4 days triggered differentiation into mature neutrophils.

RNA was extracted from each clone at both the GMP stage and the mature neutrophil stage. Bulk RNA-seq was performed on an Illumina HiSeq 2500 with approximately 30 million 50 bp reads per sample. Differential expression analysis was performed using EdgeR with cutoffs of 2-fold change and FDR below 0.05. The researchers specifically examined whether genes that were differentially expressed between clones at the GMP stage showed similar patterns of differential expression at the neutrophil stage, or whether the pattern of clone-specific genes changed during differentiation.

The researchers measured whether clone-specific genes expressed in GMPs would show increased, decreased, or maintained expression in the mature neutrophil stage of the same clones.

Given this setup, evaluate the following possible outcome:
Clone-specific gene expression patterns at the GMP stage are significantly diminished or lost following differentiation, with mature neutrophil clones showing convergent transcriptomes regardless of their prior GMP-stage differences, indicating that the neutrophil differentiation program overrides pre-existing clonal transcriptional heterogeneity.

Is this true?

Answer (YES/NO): NO